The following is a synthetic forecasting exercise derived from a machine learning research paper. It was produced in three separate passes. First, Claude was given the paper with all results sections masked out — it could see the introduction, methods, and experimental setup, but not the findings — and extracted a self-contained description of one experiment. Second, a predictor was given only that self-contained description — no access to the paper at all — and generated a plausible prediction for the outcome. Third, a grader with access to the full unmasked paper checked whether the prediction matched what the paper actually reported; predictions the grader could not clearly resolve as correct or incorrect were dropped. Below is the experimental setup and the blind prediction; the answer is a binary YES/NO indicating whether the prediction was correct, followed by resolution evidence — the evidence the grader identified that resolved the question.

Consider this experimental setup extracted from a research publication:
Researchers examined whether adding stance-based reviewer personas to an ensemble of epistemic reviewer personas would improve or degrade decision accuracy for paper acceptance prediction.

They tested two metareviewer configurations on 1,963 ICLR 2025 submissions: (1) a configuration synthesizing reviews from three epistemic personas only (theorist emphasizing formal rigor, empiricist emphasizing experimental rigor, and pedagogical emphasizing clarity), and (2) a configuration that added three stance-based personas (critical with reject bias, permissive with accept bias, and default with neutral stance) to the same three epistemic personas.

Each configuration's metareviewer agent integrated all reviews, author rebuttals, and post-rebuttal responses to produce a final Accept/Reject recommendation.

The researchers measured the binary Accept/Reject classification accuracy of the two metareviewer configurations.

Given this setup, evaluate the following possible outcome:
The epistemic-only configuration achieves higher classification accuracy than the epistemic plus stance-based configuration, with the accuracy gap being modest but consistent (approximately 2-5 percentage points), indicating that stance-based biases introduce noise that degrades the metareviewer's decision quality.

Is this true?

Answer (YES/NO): NO